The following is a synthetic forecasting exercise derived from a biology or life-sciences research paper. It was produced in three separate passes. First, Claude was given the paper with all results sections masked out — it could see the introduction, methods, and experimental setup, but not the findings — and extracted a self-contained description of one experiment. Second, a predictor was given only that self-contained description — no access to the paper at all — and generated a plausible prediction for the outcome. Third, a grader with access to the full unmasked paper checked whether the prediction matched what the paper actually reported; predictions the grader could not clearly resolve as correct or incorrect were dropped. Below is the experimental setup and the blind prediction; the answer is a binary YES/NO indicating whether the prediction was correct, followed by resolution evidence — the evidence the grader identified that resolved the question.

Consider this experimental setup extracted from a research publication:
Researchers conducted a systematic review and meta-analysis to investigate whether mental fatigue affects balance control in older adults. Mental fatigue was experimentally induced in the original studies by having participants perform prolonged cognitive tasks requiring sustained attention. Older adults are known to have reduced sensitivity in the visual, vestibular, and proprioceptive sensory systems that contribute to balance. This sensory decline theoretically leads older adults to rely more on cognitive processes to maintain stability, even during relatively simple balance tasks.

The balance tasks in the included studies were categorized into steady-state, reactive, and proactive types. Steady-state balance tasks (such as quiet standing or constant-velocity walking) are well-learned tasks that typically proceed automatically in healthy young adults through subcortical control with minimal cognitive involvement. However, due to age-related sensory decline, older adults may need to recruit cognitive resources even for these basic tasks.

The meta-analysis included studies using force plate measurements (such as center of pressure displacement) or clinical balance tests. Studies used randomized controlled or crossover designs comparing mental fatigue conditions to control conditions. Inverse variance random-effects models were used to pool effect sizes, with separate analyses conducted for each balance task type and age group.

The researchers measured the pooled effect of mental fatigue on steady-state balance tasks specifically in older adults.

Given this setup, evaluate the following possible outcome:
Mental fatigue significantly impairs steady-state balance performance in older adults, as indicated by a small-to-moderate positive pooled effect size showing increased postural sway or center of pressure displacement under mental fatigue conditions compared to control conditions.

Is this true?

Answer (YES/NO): NO